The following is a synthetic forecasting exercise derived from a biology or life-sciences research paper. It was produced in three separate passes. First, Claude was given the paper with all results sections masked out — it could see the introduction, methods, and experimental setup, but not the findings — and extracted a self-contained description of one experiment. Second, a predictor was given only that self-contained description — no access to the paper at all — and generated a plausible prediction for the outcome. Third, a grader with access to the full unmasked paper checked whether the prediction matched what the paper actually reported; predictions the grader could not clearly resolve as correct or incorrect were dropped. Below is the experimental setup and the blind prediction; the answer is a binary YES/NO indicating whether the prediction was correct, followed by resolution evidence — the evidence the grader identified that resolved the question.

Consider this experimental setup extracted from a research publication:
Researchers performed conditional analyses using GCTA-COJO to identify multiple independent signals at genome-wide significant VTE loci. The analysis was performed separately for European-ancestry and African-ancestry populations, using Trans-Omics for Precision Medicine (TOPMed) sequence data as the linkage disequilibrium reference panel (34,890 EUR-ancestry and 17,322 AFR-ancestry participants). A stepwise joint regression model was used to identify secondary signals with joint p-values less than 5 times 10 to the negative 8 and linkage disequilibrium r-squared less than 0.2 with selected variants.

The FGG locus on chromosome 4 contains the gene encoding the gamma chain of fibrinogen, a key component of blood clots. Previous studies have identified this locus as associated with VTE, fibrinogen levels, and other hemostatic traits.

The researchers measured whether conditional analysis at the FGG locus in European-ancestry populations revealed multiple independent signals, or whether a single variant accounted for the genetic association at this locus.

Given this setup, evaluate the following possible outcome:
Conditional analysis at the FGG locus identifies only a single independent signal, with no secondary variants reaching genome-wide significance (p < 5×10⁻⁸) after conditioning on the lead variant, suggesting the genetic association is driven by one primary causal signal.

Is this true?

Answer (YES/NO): NO